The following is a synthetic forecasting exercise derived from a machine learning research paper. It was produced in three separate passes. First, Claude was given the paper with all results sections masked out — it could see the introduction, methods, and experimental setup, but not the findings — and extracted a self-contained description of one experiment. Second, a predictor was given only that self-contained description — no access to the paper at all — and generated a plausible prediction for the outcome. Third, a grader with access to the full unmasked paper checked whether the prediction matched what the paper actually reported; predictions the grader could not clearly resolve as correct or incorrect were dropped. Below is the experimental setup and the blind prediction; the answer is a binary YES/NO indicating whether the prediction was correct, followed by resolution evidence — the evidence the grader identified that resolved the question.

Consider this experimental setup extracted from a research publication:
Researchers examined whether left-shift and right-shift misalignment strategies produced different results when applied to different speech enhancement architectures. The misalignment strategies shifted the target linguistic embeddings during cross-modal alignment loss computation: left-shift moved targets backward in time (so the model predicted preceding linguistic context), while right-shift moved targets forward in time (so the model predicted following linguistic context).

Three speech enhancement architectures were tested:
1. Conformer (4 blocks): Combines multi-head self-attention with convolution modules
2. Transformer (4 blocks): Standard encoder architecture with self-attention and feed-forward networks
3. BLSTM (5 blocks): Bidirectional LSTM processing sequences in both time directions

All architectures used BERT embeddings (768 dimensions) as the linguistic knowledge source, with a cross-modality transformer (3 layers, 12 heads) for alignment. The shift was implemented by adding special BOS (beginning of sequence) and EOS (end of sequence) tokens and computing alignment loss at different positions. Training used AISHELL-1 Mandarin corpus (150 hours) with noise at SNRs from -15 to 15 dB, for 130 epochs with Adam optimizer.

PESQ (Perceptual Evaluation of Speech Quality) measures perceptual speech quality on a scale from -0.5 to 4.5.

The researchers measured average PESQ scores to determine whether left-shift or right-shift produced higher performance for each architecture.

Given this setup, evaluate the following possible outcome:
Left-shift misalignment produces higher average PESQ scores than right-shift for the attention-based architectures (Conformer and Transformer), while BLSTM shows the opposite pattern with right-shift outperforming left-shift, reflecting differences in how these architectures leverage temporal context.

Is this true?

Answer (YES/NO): NO